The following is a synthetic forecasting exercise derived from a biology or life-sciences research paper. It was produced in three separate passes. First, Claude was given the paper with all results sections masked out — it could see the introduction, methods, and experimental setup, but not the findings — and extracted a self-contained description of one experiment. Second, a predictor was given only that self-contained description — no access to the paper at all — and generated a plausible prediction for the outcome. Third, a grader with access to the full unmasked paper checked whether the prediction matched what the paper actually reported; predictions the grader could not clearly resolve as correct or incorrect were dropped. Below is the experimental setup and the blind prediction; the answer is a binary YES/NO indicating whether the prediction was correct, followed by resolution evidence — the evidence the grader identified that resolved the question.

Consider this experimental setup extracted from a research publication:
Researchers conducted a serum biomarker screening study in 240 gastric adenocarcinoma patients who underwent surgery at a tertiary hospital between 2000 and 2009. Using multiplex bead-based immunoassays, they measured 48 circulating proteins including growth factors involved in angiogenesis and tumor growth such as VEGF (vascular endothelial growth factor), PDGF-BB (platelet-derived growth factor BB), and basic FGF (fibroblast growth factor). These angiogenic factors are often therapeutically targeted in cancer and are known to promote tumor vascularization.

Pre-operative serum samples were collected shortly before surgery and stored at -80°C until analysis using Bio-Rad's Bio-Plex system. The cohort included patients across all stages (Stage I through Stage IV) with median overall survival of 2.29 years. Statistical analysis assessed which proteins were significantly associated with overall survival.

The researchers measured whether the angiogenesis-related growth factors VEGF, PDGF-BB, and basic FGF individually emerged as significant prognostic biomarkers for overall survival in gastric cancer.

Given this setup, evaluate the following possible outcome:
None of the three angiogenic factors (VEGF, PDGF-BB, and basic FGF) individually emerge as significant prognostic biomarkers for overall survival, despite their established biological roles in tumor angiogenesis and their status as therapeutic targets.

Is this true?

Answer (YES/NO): YES